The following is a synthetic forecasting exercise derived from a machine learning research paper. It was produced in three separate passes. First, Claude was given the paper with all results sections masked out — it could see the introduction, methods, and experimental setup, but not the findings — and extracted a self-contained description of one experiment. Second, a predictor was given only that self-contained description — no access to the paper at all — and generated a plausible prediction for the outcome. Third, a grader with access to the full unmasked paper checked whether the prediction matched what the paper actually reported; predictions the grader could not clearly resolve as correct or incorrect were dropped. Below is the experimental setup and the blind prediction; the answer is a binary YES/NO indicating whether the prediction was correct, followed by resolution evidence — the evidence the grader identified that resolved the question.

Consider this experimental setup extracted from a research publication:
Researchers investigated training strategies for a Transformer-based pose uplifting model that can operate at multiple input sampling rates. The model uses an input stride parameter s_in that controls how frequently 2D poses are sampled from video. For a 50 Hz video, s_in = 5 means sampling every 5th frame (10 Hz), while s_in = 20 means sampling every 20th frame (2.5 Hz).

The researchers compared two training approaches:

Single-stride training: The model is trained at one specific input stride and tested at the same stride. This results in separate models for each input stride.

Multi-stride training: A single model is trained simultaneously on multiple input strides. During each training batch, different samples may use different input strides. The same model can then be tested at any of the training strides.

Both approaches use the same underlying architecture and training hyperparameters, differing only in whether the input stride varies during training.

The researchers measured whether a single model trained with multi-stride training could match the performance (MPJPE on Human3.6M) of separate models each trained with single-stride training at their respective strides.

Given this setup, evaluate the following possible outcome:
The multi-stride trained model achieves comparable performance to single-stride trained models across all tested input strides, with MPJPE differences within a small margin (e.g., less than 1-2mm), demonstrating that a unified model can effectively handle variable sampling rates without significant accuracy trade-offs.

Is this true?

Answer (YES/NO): YES